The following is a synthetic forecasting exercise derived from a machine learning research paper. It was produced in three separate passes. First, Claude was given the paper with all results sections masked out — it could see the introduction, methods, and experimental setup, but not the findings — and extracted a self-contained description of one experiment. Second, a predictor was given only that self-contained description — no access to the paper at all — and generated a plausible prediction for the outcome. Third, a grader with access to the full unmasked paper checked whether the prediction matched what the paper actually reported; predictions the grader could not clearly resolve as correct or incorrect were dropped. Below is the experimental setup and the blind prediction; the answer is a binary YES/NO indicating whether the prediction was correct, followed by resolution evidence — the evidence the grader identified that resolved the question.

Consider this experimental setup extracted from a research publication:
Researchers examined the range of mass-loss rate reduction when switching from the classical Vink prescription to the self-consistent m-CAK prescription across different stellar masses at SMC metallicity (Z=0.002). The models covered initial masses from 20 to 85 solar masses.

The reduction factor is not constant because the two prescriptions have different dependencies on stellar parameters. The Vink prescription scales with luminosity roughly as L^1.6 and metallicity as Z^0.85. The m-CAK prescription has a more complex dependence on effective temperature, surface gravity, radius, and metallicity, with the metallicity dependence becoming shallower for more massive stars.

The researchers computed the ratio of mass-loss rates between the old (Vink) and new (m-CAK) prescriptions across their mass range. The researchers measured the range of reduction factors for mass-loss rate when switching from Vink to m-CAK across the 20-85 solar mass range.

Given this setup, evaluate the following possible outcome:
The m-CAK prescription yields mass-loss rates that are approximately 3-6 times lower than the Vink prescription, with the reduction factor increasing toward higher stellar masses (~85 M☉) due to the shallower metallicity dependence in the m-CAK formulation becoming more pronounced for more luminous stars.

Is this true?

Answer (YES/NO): NO